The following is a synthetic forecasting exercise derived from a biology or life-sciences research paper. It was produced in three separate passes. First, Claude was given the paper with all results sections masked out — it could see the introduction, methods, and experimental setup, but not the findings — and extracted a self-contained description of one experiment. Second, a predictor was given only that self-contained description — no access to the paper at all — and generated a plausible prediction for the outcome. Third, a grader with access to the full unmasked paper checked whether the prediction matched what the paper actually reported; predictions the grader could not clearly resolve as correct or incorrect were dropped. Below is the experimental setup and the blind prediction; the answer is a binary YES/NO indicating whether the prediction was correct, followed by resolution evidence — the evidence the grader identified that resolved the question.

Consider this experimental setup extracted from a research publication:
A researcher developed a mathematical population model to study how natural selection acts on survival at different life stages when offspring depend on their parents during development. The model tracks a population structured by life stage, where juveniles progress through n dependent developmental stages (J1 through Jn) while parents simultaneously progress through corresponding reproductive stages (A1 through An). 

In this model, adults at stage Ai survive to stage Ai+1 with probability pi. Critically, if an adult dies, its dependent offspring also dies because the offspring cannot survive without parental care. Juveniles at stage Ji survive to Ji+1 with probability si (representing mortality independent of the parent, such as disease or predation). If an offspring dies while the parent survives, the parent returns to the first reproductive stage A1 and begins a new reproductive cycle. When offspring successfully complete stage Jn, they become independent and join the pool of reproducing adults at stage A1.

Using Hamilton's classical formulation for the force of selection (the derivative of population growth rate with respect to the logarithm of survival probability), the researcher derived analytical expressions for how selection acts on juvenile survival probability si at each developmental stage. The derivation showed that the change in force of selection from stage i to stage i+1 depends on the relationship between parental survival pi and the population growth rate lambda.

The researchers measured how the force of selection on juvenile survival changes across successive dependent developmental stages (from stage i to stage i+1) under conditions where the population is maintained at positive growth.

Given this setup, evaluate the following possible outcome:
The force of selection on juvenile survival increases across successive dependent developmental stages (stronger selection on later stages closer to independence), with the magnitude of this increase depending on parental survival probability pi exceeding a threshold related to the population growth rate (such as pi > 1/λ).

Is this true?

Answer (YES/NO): NO